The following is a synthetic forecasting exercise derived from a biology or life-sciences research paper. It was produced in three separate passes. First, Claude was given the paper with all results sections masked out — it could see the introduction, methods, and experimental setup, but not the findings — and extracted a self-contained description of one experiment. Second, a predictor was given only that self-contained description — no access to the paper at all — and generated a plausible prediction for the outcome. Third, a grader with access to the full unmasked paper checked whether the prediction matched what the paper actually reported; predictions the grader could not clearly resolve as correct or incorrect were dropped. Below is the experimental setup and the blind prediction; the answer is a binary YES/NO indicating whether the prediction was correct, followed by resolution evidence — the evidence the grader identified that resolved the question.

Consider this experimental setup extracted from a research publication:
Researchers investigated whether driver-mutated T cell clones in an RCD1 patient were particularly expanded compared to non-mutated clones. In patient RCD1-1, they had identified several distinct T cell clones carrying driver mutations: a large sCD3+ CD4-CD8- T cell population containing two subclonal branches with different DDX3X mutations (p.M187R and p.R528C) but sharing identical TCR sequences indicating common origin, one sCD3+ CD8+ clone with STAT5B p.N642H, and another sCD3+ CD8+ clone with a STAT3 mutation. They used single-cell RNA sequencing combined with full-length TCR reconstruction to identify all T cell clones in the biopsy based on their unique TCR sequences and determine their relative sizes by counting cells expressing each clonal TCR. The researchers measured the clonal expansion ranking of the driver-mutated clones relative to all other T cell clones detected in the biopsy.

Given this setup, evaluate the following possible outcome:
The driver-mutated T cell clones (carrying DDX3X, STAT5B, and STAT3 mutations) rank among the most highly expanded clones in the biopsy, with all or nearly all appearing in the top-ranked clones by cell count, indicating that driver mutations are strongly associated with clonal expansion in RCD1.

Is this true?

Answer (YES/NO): YES